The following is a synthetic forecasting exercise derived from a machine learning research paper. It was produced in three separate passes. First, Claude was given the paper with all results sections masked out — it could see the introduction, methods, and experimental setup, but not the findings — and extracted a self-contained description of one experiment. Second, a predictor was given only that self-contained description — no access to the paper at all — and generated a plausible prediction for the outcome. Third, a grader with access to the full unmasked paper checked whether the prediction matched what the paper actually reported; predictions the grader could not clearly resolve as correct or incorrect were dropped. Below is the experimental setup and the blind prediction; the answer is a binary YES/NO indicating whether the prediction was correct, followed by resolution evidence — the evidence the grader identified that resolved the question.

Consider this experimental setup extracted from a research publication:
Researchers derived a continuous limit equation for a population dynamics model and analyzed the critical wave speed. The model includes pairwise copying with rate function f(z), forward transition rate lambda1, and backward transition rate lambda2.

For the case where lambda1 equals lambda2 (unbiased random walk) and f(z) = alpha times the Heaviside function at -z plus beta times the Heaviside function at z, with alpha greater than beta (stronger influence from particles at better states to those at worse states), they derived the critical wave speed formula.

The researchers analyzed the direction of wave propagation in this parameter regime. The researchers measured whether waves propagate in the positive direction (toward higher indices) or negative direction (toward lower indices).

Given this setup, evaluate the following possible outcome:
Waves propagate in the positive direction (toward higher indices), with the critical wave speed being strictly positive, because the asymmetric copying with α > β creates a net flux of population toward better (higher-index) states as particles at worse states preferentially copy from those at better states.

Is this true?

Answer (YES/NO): NO